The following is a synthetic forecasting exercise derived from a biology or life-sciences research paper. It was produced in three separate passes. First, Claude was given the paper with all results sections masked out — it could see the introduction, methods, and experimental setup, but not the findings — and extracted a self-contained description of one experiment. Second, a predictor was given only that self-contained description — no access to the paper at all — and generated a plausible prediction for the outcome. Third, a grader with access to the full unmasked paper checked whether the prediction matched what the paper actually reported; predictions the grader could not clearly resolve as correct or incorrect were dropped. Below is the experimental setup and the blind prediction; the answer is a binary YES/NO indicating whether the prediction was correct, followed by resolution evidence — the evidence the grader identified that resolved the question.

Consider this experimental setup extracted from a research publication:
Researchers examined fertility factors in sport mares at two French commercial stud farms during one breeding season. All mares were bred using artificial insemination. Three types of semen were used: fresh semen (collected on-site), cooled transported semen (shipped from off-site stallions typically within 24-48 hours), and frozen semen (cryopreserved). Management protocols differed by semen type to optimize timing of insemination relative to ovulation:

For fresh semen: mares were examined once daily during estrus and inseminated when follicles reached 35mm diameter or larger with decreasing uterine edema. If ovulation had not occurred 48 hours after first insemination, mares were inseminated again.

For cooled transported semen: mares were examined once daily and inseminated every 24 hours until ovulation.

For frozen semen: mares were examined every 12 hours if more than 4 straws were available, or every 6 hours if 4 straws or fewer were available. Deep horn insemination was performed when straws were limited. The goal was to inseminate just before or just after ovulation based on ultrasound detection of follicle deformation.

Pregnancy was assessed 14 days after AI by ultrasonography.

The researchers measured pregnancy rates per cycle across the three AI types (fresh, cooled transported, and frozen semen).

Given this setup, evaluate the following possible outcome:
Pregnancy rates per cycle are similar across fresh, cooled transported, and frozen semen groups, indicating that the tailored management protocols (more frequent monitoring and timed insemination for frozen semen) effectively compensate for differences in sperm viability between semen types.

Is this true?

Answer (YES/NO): NO